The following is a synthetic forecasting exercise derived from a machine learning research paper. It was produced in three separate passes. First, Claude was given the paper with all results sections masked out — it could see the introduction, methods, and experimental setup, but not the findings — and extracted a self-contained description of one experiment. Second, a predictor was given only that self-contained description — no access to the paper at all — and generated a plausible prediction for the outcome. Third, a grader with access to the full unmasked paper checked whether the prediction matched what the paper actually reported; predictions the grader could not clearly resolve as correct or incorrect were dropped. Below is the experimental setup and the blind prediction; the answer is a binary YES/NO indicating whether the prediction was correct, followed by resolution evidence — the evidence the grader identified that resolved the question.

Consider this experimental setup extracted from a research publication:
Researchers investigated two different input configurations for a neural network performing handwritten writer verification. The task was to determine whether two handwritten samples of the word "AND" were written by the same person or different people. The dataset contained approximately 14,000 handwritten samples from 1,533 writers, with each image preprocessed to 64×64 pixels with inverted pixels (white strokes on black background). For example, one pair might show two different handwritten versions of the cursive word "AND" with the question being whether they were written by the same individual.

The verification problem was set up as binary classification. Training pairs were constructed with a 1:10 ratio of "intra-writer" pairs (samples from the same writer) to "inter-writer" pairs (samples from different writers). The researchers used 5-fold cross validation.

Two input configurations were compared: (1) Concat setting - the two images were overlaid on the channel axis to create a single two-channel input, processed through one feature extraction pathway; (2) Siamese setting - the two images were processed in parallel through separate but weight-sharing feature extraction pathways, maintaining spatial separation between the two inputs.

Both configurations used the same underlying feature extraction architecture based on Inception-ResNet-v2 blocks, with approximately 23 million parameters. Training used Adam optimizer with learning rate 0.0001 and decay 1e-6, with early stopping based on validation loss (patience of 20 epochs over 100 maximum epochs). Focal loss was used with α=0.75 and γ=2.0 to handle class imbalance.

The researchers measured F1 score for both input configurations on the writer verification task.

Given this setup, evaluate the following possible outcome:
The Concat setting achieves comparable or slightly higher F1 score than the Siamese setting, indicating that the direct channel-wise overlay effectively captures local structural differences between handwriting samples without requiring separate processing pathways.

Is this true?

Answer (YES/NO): NO